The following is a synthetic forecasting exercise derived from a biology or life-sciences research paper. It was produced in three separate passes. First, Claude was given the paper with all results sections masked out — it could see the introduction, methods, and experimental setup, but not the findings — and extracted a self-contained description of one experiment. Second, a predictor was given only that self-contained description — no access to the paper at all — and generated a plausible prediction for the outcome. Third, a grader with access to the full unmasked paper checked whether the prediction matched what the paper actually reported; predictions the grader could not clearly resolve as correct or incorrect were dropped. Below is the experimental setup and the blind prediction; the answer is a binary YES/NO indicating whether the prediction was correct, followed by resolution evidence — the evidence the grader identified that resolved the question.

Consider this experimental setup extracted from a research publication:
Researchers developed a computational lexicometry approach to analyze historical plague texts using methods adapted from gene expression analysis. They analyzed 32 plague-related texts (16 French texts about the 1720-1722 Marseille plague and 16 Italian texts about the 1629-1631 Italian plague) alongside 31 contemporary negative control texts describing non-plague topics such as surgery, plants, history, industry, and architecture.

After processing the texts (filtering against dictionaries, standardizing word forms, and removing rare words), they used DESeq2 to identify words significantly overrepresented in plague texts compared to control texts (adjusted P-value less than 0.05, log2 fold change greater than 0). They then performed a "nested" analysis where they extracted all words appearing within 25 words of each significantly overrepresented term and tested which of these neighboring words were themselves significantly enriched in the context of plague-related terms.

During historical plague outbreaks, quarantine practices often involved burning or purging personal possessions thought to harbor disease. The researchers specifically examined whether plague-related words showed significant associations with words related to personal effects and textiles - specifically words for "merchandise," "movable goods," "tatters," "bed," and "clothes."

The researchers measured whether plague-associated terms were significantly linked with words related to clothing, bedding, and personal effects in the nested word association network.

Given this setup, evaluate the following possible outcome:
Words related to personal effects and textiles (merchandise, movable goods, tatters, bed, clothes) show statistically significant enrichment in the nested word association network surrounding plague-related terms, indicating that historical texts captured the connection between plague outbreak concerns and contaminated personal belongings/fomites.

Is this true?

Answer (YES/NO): YES